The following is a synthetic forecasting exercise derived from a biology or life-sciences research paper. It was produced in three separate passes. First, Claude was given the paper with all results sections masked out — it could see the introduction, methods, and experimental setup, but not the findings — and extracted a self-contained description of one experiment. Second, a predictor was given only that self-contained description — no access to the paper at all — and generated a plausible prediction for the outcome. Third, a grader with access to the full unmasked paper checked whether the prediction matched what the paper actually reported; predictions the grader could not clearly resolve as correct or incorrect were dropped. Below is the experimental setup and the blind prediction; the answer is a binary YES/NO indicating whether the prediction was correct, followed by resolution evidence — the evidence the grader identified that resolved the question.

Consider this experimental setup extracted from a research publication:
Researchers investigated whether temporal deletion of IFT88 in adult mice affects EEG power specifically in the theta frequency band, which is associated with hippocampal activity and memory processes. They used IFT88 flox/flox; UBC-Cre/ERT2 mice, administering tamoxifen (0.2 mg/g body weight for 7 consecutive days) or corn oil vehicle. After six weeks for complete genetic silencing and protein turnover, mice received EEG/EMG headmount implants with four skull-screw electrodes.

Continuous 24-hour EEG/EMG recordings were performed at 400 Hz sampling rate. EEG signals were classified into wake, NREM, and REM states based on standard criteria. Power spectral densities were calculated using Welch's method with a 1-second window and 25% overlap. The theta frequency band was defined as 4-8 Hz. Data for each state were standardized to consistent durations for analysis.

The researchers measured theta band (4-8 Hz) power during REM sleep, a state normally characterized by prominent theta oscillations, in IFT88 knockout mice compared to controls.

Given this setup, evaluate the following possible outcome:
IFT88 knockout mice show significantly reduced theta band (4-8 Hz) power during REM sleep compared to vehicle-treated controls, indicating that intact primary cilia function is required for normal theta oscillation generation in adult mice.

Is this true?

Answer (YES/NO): NO